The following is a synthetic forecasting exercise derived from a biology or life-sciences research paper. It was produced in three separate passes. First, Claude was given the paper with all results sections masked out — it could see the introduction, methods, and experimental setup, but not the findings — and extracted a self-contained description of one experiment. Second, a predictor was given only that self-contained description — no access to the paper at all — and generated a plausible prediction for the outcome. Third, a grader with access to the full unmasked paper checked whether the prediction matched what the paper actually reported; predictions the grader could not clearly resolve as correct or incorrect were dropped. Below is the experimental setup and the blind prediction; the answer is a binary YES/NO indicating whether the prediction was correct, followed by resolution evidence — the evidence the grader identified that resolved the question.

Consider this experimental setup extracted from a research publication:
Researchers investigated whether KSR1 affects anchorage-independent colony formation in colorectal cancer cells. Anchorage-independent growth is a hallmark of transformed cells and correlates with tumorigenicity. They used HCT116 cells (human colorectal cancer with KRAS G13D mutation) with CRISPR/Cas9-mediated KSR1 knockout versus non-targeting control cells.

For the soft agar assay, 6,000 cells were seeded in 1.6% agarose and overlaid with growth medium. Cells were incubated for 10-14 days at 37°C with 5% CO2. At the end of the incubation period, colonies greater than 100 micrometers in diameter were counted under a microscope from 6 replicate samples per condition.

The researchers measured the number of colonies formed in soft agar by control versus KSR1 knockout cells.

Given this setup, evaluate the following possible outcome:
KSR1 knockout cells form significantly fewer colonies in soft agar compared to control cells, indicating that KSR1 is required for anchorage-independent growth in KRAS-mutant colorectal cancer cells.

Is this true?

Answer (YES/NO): YES